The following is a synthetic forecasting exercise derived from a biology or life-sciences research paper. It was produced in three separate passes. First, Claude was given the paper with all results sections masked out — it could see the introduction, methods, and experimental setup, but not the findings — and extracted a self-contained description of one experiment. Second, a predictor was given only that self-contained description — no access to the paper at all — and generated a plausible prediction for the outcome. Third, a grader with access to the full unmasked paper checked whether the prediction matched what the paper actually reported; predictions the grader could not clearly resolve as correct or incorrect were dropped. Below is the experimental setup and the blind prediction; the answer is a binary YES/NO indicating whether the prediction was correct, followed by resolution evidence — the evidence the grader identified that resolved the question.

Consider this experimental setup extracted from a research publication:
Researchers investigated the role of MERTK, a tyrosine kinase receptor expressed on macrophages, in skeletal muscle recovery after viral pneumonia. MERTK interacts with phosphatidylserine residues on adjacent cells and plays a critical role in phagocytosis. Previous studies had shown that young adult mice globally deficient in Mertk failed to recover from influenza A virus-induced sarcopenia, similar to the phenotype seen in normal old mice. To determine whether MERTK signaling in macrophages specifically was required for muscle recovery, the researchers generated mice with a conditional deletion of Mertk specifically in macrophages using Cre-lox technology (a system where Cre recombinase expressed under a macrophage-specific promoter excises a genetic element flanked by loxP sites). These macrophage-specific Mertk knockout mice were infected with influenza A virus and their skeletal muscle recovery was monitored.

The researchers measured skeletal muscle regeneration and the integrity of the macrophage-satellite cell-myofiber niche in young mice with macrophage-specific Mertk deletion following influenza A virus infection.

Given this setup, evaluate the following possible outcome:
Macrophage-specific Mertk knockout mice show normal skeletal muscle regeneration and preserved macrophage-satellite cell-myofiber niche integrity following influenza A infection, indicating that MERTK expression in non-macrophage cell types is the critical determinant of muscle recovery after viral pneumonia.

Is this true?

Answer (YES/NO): NO